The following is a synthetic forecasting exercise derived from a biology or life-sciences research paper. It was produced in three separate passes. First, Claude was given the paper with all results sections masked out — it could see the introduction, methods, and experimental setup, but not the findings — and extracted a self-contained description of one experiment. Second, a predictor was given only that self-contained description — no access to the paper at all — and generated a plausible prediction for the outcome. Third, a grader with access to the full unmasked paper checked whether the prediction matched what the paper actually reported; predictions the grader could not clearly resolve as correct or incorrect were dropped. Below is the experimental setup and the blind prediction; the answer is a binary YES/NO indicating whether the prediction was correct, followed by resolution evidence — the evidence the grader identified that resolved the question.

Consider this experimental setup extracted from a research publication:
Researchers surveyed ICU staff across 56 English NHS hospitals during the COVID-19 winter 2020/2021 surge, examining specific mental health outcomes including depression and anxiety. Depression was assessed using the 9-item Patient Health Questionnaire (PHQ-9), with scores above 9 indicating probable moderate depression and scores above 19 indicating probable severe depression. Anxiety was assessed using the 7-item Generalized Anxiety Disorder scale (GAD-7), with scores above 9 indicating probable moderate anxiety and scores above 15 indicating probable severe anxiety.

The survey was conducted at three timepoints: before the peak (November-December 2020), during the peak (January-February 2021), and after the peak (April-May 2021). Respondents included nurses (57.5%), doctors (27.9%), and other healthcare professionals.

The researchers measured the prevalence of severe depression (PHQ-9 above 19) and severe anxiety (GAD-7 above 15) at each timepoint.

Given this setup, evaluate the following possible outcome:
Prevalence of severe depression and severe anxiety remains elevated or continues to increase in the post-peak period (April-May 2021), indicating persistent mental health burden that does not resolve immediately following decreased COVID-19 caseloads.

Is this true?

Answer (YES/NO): NO